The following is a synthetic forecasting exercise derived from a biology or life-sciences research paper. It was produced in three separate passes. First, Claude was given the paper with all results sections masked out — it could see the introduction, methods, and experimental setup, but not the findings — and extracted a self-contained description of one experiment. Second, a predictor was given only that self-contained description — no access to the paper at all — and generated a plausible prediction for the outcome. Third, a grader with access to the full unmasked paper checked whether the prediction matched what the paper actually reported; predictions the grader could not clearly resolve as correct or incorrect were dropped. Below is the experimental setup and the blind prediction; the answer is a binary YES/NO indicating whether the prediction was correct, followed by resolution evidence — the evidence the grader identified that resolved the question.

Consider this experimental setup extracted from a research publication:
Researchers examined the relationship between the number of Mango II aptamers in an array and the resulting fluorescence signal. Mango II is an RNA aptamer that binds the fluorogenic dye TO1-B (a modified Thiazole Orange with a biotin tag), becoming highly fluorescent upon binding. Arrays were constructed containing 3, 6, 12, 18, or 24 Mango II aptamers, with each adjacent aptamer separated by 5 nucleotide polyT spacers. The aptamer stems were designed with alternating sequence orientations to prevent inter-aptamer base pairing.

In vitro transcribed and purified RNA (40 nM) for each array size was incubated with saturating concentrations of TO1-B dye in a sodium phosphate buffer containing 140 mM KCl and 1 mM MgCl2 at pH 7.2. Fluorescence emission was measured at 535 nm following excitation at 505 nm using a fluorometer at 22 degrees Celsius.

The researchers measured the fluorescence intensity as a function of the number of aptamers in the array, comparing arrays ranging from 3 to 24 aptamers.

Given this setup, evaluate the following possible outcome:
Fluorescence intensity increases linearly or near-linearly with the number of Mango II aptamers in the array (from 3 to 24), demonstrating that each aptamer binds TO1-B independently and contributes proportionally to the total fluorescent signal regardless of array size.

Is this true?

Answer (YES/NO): YES